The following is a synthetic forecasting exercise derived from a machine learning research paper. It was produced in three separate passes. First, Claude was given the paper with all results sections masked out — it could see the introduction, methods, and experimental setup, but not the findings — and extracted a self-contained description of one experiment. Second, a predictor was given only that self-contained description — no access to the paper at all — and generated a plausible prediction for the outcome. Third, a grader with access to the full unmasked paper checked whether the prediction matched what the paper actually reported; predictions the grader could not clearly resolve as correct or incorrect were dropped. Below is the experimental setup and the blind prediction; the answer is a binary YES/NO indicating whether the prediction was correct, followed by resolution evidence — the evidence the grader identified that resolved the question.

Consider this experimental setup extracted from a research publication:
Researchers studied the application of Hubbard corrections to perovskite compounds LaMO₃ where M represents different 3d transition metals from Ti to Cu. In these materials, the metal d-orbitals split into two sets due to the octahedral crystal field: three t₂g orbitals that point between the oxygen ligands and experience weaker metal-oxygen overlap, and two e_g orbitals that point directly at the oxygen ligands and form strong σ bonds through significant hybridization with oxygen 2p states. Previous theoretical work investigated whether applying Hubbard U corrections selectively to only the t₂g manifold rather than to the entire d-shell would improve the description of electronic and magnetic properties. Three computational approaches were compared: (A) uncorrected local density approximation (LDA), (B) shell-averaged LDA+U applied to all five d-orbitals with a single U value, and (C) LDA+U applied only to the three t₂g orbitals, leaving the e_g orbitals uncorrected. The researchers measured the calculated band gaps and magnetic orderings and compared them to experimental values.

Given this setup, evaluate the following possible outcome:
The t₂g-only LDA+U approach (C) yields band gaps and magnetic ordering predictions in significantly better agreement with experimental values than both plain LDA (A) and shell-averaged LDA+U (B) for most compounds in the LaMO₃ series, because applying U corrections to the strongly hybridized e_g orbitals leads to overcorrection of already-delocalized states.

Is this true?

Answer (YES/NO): YES